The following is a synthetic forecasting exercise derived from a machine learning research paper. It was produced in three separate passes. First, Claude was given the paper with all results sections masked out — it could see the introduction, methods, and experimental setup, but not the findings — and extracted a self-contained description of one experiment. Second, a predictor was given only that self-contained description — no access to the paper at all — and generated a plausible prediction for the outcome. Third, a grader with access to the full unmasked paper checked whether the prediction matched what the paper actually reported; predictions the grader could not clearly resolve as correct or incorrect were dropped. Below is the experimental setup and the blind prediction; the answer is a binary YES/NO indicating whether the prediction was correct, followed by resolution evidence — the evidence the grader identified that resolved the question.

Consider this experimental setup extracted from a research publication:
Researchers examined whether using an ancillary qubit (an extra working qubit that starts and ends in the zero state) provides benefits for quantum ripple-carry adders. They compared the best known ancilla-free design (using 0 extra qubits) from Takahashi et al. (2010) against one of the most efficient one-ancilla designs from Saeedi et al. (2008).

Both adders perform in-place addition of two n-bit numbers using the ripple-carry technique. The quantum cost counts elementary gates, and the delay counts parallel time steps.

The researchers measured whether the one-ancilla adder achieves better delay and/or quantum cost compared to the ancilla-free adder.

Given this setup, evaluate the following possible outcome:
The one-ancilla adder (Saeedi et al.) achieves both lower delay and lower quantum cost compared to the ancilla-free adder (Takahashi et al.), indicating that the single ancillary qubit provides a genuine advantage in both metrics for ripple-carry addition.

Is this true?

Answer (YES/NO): NO